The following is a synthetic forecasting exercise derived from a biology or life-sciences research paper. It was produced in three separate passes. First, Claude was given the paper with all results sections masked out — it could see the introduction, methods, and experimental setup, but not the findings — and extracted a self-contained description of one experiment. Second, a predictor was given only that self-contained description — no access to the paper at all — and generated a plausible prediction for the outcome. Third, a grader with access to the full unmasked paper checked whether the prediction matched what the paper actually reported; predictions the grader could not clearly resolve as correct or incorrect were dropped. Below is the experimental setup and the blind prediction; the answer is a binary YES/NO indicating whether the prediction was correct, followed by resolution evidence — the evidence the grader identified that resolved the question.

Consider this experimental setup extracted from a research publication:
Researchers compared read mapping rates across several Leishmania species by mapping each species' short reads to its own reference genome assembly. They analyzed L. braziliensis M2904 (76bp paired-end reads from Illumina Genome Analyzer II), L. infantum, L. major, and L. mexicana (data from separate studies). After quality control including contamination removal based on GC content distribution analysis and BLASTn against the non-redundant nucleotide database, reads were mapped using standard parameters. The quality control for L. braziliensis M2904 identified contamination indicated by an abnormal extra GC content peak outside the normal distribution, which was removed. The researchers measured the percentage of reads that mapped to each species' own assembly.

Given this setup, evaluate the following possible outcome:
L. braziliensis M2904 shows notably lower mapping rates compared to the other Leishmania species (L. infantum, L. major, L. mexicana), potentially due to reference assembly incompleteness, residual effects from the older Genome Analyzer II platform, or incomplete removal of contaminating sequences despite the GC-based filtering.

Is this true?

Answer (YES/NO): YES